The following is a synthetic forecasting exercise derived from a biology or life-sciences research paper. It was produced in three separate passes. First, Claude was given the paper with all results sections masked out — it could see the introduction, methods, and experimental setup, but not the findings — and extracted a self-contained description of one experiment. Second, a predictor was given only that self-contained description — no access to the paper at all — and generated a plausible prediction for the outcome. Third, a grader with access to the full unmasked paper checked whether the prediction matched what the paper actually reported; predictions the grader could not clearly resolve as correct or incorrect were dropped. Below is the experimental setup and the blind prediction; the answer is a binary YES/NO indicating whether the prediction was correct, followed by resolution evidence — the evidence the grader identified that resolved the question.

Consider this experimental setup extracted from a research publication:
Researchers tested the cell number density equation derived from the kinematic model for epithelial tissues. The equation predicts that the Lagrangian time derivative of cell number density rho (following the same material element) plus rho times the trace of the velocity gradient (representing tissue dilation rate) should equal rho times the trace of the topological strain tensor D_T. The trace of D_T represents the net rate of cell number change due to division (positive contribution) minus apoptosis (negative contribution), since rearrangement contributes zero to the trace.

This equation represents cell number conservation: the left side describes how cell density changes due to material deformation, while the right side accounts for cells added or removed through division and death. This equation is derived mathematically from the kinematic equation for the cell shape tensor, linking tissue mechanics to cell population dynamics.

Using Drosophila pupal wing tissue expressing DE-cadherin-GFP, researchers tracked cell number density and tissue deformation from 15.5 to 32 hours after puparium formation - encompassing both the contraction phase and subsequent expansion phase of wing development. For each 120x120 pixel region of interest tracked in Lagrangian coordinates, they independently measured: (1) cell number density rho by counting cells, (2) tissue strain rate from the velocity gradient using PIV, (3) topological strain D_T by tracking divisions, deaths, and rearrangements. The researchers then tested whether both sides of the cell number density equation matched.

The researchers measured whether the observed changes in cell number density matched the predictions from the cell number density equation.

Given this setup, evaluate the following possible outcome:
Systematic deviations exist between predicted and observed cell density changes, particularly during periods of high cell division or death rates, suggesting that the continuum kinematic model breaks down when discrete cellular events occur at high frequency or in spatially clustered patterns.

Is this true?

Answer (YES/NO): NO